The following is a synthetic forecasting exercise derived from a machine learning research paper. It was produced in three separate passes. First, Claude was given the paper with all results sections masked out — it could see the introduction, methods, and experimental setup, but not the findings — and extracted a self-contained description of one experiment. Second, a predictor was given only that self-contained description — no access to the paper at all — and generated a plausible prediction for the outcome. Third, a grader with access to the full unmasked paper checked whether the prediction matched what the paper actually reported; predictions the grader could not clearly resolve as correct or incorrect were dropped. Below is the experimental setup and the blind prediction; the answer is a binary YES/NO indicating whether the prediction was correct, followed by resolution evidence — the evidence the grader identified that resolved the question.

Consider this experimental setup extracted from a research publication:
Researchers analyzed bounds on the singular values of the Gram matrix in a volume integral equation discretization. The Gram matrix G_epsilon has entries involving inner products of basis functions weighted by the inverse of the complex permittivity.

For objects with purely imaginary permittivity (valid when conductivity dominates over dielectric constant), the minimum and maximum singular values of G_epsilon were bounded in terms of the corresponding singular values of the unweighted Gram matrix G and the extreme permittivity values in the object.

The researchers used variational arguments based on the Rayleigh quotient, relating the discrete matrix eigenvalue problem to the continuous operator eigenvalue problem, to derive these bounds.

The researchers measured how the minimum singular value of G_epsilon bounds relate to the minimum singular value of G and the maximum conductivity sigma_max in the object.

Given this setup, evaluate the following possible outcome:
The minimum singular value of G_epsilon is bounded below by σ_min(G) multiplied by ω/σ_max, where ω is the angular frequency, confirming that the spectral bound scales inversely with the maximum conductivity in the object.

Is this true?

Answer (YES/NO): YES